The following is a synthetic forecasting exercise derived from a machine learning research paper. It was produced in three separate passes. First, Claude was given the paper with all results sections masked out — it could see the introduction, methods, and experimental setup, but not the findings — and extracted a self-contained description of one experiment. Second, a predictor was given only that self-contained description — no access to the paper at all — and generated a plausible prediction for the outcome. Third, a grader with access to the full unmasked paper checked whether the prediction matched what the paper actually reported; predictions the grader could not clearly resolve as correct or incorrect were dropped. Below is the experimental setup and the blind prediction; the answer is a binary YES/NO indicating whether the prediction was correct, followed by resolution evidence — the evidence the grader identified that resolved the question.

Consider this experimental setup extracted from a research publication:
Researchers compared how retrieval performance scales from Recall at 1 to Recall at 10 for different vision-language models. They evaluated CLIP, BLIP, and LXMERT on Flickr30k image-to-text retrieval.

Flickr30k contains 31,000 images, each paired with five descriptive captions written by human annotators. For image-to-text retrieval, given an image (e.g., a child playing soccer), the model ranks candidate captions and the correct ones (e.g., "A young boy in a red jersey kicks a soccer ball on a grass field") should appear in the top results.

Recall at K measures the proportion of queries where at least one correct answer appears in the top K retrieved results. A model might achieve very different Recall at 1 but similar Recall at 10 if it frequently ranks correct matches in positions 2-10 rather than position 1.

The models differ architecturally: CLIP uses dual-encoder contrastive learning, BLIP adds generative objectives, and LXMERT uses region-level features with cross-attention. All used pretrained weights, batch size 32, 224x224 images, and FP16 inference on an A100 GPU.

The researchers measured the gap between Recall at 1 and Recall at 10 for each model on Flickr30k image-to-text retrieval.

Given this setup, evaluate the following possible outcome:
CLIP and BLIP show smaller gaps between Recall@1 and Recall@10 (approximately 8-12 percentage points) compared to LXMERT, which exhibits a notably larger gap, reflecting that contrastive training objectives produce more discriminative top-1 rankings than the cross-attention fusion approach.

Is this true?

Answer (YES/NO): NO